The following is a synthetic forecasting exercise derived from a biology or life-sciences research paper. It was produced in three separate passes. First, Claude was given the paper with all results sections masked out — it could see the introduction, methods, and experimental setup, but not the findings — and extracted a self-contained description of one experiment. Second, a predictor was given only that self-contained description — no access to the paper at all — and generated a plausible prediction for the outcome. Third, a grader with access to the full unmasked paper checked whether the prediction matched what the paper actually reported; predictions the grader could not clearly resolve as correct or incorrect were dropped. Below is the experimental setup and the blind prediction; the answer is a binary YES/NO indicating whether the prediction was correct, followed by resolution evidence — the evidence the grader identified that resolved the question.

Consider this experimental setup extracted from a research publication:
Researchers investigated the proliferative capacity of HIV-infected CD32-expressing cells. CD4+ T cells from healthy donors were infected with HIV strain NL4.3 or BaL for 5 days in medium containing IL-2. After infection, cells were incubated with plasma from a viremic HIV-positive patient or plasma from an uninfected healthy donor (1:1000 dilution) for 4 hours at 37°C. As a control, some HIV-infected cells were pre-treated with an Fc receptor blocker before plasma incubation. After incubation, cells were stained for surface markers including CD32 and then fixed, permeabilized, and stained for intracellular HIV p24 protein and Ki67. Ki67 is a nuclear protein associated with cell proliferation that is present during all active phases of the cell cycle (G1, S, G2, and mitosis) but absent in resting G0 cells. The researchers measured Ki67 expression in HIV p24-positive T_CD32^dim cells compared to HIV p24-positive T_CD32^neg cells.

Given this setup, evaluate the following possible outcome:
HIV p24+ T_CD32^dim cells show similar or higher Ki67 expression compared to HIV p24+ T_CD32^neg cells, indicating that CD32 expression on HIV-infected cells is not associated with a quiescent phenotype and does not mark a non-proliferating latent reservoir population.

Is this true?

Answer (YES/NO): YES